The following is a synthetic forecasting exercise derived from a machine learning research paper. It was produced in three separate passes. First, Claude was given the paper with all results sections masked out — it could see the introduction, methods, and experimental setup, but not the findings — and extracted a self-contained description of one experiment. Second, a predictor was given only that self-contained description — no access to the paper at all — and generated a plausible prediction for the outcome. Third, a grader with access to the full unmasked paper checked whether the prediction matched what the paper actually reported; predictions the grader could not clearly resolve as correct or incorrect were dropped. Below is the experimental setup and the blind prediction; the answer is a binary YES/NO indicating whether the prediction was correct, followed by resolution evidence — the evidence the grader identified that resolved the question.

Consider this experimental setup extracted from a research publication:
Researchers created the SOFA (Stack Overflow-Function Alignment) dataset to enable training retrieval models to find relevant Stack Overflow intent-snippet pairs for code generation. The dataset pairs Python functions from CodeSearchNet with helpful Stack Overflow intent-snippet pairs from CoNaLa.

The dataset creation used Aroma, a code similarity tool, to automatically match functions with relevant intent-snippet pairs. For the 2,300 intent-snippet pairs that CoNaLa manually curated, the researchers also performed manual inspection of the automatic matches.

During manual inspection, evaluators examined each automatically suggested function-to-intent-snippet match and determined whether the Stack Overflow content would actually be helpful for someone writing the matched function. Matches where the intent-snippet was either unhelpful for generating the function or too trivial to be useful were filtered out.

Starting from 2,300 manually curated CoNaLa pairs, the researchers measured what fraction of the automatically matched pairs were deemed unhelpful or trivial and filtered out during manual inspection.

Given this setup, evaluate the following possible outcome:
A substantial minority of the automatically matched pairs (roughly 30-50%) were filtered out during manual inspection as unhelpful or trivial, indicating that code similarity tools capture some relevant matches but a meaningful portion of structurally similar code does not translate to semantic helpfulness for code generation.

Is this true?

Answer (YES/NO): NO